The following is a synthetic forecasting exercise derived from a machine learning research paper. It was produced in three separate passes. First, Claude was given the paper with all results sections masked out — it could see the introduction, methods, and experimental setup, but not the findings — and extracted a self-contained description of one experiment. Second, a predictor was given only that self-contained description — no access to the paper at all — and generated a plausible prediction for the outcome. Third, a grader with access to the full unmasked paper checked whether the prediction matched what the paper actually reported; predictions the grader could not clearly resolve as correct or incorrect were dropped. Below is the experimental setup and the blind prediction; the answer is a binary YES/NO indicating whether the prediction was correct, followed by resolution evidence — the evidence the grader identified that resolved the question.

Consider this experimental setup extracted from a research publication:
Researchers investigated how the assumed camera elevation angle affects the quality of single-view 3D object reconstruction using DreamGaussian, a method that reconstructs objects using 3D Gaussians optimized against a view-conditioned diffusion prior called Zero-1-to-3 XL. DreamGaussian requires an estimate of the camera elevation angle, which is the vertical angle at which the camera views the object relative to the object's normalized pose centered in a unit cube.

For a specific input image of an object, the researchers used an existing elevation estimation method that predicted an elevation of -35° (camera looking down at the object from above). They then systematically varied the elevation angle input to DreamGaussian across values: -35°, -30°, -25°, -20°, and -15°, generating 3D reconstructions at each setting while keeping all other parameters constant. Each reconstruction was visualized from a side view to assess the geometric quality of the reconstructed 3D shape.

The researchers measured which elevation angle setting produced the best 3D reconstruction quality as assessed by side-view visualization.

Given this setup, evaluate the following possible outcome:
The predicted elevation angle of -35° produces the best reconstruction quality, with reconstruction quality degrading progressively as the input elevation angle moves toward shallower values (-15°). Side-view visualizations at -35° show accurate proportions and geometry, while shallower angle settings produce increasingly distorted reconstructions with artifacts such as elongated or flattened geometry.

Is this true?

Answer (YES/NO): NO